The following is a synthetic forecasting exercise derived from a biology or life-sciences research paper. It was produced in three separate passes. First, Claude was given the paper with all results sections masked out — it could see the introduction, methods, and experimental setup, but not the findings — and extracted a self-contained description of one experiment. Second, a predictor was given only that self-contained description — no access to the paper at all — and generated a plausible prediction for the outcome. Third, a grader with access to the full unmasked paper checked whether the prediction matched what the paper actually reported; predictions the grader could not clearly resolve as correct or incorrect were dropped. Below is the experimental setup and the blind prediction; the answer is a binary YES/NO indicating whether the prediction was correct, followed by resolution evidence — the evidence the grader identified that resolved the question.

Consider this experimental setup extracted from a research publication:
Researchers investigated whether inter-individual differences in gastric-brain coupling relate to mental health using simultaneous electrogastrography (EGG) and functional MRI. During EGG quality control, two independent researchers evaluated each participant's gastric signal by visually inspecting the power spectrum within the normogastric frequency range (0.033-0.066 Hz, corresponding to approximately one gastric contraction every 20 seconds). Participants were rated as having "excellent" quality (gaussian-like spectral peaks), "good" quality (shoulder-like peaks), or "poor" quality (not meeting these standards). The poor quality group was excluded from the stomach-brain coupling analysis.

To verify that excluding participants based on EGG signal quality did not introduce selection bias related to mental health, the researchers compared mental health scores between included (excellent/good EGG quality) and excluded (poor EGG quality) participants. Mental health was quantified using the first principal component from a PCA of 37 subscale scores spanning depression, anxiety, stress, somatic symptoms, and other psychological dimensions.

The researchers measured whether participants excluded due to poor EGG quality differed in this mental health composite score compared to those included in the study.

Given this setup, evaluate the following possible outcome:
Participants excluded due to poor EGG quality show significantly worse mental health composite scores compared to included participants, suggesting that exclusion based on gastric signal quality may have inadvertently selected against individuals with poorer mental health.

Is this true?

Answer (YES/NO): NO